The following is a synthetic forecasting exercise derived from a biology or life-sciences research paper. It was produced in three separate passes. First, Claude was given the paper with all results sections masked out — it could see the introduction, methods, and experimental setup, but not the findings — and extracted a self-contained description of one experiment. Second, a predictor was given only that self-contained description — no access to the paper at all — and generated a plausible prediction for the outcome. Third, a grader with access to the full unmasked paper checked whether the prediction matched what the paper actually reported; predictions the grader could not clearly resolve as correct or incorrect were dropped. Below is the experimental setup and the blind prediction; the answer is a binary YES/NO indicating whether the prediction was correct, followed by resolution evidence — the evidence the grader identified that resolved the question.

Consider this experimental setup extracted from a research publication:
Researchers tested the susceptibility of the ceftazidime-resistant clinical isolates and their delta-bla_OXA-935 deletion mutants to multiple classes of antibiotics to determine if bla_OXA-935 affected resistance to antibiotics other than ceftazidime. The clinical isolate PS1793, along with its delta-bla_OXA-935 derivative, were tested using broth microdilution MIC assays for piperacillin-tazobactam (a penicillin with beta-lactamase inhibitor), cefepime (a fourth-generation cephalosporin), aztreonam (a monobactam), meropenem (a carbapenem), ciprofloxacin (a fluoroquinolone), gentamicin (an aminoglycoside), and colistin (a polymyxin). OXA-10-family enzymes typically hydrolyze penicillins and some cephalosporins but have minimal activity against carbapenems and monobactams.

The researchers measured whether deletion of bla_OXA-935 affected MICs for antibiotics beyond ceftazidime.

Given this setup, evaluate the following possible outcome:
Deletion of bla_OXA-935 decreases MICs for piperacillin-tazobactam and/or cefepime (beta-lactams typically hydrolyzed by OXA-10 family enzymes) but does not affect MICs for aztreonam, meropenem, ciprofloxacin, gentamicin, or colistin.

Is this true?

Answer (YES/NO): NO